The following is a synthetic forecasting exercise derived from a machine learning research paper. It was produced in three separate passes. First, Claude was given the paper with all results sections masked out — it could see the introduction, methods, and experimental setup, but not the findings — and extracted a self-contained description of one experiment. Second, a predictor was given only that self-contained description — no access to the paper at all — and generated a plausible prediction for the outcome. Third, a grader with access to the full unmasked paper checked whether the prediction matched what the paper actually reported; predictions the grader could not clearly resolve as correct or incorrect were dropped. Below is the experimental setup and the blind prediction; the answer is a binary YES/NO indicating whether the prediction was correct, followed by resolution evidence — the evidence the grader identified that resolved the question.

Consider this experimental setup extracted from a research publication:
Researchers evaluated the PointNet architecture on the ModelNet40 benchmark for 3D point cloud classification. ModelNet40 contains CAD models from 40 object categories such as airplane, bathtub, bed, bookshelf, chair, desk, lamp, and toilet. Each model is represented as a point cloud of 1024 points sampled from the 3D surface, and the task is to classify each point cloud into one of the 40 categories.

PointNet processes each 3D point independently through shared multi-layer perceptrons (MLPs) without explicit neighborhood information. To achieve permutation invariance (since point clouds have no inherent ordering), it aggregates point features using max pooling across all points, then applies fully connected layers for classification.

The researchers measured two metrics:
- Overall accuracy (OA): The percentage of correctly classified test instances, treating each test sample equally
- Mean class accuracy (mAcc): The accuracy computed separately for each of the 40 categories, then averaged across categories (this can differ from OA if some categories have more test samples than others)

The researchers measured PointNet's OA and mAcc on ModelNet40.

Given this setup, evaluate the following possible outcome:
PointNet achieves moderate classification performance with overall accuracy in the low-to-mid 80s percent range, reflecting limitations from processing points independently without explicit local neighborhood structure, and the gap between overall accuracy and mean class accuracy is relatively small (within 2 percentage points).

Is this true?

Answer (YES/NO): NO